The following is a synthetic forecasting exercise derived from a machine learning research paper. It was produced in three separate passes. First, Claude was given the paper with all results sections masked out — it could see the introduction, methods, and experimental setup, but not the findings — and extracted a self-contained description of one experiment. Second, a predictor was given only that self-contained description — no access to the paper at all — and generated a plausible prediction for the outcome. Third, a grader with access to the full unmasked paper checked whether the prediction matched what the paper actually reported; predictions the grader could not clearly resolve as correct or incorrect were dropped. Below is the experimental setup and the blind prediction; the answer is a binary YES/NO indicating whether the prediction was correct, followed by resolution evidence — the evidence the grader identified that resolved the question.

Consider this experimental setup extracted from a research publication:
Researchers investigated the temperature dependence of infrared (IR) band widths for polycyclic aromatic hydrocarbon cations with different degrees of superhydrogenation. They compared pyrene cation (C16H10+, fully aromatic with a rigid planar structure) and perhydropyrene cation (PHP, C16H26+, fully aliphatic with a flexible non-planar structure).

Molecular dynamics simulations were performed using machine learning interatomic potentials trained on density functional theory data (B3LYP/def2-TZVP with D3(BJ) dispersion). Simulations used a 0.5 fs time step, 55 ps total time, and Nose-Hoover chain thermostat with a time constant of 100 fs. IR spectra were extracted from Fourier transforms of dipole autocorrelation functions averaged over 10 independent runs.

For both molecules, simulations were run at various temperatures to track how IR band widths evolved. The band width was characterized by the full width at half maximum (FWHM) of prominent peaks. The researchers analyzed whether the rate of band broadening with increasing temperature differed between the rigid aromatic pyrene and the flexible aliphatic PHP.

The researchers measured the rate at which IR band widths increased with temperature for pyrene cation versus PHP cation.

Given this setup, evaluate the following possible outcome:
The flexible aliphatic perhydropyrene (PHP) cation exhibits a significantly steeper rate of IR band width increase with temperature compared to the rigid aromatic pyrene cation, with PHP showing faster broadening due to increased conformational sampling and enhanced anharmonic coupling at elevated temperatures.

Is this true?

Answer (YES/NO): NO